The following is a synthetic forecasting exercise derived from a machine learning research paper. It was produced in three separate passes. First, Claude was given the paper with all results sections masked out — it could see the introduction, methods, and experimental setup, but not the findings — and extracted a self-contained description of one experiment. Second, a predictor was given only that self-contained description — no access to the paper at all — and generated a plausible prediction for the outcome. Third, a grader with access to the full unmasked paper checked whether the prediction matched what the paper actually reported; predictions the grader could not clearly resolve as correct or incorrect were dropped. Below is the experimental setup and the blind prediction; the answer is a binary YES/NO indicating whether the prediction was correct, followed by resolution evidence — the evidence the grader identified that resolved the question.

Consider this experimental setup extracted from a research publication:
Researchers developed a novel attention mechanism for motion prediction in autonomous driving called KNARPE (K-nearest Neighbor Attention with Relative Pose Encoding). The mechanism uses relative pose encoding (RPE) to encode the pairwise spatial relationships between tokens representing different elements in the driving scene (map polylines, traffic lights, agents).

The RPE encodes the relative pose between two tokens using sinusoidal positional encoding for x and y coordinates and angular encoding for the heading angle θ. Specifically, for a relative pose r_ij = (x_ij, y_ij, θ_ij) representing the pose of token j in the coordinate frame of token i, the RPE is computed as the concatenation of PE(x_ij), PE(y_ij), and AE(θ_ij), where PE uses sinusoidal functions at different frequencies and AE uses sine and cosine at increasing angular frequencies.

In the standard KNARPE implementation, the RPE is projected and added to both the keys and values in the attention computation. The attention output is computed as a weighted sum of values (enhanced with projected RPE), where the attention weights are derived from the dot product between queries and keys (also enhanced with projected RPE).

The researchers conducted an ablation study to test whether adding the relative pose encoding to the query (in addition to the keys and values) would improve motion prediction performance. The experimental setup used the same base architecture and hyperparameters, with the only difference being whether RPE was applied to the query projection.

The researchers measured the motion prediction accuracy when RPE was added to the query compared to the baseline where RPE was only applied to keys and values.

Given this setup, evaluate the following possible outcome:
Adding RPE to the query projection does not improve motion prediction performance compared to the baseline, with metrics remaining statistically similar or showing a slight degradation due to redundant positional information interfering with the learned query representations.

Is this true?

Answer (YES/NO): YES